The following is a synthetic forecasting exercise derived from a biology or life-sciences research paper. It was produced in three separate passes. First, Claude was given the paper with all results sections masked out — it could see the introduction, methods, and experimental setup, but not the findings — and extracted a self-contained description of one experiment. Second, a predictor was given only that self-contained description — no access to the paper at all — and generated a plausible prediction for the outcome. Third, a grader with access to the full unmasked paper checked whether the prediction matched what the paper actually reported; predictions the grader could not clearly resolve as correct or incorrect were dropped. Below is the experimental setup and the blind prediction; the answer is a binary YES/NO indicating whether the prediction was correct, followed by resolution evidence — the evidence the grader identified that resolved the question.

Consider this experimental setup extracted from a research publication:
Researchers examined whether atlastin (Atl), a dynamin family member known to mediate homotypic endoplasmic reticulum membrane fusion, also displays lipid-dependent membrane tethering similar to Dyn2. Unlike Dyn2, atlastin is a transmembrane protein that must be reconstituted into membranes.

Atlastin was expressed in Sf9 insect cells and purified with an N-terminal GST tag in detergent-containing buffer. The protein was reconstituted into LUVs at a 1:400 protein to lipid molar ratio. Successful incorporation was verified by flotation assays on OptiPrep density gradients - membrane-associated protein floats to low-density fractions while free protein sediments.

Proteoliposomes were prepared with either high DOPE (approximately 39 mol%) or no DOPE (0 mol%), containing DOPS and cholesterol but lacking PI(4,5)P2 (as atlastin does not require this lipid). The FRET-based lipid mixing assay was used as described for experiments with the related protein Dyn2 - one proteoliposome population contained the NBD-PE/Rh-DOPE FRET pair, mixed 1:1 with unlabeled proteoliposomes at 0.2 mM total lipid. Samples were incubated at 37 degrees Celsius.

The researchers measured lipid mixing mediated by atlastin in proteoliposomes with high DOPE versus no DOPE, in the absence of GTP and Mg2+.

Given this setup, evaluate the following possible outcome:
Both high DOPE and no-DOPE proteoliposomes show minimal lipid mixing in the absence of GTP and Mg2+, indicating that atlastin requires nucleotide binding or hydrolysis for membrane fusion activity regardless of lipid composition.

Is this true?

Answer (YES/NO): NO